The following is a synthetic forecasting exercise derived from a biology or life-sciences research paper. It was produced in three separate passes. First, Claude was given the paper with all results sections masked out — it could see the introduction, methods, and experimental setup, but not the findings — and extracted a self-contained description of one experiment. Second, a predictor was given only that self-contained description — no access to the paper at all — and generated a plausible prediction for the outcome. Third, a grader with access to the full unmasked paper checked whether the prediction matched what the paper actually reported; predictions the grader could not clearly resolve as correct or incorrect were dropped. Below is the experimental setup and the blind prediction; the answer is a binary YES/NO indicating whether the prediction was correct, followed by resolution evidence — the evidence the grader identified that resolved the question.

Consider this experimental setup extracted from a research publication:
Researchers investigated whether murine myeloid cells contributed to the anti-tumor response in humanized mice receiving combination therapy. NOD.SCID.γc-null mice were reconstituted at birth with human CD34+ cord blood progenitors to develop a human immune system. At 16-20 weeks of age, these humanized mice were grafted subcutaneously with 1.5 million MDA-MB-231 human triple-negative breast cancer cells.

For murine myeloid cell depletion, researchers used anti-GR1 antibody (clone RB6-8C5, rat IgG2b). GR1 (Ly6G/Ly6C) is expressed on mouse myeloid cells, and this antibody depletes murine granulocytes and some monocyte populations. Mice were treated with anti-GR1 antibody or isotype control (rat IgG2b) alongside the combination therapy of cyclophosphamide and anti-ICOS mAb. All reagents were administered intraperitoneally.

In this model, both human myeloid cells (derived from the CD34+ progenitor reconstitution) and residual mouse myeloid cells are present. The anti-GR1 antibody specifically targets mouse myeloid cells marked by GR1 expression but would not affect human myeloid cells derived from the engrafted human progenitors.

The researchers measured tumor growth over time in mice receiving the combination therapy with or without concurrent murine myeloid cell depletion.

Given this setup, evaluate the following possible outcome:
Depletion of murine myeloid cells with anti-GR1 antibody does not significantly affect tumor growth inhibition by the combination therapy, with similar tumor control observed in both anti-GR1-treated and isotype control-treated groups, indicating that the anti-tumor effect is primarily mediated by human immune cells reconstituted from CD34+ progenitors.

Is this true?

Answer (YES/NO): NO